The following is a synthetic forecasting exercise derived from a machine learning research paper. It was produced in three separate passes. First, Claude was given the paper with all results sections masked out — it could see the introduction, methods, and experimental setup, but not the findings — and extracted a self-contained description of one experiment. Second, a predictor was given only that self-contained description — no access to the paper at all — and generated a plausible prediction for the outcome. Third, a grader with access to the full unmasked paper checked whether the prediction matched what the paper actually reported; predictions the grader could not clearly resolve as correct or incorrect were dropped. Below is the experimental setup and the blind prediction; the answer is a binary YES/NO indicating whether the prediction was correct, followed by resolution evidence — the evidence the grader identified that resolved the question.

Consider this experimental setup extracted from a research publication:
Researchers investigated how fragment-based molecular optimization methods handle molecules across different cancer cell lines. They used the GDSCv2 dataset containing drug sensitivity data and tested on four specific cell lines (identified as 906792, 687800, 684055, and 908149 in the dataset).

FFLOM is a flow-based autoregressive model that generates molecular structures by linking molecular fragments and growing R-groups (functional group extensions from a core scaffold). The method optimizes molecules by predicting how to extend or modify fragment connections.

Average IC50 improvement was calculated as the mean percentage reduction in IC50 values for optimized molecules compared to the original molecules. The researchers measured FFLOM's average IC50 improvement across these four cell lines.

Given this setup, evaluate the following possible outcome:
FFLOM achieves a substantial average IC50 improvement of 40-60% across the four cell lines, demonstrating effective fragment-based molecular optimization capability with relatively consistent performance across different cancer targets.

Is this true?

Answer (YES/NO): NO